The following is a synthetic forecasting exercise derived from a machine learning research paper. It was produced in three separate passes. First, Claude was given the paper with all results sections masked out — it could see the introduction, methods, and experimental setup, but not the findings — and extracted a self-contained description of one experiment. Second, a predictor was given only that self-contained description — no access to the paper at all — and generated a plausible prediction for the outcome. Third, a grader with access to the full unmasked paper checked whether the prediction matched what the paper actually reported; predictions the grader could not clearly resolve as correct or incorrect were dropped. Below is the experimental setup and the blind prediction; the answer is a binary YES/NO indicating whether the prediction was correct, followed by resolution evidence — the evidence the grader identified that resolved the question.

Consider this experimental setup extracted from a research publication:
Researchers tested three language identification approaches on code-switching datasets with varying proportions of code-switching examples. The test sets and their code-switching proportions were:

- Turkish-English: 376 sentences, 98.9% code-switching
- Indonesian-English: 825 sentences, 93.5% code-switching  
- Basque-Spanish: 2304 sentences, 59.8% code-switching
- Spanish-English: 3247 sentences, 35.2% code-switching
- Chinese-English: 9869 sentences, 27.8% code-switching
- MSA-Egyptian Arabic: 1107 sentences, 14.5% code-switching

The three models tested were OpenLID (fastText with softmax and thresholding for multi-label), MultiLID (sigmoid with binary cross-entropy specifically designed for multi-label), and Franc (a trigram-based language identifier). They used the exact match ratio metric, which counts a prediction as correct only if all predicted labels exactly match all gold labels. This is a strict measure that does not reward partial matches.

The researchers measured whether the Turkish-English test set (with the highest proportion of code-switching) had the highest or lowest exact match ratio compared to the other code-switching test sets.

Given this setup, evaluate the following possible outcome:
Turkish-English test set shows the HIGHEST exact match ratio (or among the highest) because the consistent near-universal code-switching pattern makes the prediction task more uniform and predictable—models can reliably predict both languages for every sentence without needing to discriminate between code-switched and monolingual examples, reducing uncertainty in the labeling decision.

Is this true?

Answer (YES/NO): NO